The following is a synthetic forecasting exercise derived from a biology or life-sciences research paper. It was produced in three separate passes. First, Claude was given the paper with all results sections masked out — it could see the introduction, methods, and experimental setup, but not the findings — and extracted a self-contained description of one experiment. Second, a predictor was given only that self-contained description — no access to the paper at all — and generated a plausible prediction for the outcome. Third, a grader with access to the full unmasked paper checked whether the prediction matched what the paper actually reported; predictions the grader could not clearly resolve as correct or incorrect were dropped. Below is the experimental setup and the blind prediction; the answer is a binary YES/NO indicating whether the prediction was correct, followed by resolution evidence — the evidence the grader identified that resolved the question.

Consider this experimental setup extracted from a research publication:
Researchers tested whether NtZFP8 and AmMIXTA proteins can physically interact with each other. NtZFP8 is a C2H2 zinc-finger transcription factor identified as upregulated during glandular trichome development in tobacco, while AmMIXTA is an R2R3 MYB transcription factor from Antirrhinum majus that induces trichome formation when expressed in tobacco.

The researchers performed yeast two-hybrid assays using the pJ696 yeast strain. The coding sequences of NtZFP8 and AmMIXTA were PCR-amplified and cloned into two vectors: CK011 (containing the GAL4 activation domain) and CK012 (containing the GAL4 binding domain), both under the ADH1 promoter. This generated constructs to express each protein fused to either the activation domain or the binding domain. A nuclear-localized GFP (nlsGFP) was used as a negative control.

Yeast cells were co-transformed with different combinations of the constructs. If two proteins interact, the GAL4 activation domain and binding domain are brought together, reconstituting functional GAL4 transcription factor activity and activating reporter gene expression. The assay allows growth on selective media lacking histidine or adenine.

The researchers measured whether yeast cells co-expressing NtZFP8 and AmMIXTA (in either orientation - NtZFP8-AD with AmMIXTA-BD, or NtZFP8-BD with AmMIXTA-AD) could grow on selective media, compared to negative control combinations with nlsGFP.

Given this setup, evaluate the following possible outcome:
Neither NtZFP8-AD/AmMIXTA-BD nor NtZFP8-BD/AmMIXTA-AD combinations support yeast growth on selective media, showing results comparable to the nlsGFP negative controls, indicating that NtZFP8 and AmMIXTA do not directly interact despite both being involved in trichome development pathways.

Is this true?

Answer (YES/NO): NO